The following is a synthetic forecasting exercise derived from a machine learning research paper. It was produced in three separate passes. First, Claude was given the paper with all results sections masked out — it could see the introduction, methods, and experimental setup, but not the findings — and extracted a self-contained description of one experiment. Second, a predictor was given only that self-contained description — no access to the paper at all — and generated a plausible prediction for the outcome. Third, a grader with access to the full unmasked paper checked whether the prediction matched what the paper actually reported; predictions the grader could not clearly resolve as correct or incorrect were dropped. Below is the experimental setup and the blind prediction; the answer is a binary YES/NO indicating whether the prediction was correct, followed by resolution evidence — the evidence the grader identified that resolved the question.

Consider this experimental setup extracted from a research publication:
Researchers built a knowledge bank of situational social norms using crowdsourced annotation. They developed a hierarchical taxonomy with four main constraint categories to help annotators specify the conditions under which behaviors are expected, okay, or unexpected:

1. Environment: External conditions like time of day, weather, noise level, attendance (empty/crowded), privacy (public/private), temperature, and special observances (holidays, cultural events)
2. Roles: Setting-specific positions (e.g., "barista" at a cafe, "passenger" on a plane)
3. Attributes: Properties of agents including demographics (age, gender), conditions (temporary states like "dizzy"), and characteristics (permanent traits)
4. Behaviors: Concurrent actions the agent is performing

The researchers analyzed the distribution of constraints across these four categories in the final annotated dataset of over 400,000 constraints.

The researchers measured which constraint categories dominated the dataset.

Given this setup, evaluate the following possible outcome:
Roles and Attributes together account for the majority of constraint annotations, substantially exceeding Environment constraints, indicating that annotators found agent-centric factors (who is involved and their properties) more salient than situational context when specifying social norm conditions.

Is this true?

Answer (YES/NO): YES